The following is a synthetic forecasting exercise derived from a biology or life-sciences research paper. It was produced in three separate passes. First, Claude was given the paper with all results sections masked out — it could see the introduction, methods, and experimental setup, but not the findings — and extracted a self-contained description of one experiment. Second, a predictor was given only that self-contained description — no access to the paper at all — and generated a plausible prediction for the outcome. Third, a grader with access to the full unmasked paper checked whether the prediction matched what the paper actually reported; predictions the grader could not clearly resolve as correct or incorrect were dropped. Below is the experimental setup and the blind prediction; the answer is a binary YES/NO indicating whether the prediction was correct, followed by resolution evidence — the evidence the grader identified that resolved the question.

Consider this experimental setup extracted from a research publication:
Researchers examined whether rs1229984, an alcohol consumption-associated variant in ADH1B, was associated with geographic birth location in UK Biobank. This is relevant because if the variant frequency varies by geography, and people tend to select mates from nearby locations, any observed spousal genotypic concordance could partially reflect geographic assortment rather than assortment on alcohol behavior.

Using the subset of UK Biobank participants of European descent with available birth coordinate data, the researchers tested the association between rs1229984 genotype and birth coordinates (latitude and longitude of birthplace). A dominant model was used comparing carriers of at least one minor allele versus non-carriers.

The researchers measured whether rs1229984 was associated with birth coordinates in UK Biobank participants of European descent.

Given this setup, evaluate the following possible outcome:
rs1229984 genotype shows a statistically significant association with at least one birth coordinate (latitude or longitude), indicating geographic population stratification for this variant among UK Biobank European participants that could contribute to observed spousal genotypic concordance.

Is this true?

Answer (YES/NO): YES